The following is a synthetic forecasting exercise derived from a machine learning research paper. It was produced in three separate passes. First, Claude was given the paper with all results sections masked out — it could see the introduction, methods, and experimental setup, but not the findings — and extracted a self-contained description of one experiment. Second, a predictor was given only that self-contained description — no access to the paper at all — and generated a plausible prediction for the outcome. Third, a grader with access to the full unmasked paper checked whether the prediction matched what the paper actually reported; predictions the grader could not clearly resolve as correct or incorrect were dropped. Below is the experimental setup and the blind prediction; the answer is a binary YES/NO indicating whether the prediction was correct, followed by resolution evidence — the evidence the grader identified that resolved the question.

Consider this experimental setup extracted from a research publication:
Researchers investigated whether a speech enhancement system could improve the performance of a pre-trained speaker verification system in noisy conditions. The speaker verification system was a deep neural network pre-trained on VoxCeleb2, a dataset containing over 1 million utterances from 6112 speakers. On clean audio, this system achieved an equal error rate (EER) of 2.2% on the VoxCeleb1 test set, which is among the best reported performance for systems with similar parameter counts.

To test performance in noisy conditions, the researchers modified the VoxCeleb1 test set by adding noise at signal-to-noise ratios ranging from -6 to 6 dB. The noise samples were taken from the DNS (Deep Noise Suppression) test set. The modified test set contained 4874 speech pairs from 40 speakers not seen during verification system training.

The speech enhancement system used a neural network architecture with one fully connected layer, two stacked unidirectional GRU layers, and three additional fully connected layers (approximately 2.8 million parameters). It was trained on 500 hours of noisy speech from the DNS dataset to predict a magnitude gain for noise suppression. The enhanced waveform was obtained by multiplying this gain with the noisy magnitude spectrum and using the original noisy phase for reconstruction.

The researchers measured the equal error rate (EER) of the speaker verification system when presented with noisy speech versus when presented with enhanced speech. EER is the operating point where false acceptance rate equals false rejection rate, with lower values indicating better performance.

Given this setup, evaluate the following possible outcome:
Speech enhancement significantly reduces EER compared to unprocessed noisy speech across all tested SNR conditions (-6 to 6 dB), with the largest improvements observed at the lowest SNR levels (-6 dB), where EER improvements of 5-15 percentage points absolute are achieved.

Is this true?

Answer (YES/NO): NO